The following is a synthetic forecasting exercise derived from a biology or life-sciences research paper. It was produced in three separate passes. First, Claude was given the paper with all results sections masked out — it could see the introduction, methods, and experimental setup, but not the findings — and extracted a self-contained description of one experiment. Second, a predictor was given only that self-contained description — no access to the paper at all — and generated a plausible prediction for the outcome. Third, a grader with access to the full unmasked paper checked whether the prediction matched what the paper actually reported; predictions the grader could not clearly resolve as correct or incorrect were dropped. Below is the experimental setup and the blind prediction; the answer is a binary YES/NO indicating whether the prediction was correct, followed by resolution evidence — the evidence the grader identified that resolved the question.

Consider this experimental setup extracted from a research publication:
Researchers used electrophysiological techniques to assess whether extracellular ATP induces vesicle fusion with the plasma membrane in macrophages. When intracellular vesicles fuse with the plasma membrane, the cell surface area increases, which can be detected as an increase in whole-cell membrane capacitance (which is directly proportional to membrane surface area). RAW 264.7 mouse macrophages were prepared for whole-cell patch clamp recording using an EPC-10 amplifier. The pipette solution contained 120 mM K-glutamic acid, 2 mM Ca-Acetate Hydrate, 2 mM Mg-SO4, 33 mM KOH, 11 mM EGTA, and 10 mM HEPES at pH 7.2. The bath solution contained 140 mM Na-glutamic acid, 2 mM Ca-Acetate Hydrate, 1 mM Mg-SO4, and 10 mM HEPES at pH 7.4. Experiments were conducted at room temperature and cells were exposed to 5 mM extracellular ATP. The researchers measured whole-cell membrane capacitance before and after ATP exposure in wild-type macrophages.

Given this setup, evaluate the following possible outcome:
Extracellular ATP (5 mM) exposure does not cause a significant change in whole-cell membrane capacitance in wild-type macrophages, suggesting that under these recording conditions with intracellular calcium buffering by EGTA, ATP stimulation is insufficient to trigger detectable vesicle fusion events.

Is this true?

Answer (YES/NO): NO